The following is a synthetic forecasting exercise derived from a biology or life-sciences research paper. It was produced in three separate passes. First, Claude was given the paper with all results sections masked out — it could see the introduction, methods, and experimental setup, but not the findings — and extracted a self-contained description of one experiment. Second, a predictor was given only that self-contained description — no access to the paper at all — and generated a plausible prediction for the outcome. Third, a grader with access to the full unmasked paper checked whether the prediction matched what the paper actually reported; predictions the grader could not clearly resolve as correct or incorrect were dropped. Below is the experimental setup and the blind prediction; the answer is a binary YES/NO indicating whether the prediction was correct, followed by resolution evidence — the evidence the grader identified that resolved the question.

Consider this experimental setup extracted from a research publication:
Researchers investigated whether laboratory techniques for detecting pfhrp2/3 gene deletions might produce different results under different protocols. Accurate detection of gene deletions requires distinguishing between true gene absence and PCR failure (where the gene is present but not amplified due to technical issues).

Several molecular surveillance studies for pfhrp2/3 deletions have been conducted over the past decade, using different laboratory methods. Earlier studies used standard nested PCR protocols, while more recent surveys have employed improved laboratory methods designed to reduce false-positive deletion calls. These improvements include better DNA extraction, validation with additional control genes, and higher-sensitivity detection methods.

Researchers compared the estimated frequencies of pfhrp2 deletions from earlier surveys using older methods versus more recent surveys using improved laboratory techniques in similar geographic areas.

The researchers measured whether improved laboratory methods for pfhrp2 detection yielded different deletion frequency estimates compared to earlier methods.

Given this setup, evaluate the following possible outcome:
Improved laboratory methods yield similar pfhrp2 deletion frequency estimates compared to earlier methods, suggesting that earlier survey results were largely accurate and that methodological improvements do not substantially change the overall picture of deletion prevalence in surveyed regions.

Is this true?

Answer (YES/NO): NO